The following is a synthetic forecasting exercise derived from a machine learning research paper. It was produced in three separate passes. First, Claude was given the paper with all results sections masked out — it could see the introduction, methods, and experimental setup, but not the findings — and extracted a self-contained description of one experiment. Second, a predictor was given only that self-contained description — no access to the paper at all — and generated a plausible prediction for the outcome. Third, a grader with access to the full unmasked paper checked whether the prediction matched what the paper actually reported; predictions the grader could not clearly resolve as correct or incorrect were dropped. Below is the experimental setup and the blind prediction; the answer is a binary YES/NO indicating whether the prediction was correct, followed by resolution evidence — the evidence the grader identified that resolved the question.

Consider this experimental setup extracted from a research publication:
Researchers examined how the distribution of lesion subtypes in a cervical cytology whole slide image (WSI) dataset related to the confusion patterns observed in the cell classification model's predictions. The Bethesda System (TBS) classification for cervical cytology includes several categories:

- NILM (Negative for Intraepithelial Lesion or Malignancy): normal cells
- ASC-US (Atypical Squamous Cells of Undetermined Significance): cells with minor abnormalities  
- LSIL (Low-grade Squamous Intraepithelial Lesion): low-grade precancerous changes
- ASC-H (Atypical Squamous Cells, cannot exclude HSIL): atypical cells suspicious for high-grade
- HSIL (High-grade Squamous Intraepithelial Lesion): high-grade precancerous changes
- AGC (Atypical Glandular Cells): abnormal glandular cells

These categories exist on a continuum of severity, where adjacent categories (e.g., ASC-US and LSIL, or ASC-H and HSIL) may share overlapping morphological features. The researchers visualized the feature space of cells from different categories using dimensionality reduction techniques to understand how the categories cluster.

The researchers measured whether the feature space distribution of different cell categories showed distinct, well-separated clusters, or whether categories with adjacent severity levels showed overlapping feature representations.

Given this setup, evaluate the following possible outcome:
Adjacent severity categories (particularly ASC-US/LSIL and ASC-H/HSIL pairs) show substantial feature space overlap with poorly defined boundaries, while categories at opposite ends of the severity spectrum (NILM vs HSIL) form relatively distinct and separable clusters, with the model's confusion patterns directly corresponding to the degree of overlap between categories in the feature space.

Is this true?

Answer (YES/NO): NO